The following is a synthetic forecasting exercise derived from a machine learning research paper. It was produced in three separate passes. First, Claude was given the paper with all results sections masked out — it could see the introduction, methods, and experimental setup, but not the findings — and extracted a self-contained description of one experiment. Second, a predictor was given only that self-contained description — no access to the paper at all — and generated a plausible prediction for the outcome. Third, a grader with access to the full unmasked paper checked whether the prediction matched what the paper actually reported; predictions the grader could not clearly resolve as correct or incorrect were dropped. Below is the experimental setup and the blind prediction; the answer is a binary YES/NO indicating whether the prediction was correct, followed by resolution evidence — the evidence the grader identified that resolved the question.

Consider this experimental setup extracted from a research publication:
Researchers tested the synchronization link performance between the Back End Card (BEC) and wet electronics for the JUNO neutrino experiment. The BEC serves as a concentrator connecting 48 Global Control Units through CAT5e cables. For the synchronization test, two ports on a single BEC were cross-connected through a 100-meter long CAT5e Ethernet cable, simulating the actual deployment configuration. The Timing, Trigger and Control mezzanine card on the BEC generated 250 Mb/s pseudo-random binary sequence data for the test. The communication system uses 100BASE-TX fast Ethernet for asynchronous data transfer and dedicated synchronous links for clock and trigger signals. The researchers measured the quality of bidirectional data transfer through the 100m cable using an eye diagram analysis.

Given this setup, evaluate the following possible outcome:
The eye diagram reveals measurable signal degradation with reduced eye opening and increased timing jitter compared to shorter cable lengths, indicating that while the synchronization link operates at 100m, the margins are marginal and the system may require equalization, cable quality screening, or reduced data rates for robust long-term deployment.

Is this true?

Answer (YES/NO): NO